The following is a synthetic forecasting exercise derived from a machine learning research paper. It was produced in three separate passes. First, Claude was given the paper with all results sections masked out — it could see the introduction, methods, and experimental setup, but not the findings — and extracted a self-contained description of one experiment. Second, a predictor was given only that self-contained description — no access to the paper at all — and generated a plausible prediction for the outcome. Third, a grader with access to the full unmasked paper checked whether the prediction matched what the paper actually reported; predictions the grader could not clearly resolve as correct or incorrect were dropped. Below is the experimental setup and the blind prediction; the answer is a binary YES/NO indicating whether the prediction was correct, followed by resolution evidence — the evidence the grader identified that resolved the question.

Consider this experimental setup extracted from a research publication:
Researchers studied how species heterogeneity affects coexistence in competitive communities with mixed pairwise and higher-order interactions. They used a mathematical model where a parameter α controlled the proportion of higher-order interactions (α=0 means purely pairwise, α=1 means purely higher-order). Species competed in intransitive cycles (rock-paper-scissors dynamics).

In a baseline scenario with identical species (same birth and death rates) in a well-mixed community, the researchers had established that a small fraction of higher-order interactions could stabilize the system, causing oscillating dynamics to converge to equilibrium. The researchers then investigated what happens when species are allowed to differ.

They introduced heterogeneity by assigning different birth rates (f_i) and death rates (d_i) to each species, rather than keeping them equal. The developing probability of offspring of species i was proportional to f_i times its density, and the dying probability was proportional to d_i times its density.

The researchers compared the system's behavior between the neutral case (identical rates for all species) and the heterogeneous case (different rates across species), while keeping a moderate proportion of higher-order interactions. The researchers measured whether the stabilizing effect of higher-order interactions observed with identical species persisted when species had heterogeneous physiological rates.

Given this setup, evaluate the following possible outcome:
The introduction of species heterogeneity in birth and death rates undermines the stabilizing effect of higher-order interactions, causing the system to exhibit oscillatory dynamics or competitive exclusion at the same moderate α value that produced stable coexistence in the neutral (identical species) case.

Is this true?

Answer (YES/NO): YES